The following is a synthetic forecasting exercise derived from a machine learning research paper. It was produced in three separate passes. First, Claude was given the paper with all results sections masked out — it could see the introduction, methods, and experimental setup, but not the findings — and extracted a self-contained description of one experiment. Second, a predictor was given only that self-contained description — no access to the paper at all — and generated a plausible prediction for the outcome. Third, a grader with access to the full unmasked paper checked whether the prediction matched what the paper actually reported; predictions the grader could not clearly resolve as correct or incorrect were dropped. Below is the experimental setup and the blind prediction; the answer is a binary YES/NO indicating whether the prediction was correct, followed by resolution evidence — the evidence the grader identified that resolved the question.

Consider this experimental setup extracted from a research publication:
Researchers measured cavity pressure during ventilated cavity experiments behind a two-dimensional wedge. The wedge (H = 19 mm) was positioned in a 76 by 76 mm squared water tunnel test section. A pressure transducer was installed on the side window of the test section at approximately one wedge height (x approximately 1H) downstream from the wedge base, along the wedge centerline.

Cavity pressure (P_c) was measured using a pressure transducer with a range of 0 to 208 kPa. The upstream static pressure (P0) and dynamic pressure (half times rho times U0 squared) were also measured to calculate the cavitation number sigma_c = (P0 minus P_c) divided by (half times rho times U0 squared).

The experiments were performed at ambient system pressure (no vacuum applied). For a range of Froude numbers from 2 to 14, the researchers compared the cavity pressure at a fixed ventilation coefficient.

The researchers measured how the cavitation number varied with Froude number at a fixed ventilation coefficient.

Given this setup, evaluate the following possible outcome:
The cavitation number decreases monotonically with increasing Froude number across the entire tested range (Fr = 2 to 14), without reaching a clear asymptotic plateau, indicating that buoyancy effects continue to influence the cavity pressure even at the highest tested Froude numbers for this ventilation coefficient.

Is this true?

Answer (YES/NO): NO